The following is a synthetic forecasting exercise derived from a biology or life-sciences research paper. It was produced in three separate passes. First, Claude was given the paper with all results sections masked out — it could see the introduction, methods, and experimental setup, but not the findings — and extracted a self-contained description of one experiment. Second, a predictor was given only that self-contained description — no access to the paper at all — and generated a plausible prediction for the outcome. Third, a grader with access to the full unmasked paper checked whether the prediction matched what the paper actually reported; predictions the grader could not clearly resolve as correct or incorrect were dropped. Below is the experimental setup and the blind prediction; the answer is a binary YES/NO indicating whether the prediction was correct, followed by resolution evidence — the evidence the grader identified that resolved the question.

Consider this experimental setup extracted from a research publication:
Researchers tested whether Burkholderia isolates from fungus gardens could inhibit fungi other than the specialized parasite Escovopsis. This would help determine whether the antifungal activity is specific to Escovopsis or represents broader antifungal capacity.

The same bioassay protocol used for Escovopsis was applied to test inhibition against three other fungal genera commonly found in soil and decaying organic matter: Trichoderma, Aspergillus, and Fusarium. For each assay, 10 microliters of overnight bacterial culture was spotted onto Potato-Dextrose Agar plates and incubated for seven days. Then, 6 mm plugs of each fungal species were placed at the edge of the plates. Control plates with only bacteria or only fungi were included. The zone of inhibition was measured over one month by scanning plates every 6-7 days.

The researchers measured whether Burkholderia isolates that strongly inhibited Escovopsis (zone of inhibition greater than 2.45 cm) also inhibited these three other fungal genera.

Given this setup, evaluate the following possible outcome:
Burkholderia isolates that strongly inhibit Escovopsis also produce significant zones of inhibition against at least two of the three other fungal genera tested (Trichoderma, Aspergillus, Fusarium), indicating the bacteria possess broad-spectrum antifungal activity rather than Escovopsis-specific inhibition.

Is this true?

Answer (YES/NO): NO